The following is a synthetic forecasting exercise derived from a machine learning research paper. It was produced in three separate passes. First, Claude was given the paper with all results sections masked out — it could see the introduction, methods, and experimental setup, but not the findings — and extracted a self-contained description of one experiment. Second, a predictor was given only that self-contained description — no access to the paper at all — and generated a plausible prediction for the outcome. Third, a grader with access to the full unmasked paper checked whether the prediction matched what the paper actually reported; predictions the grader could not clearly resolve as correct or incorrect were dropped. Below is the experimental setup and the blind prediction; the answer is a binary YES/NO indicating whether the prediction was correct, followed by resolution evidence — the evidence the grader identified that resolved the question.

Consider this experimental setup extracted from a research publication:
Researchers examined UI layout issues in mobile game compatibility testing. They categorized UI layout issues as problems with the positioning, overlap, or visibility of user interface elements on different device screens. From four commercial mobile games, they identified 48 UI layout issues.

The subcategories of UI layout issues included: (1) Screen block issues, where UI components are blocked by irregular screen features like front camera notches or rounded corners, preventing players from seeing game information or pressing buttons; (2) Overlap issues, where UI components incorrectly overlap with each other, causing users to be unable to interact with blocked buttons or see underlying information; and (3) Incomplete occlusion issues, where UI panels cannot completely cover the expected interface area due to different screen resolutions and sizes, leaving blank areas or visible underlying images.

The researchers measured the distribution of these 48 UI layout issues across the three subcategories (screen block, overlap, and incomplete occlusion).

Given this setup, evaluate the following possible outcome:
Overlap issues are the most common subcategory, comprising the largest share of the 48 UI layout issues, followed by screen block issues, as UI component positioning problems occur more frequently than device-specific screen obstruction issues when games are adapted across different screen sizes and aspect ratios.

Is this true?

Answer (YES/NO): NO